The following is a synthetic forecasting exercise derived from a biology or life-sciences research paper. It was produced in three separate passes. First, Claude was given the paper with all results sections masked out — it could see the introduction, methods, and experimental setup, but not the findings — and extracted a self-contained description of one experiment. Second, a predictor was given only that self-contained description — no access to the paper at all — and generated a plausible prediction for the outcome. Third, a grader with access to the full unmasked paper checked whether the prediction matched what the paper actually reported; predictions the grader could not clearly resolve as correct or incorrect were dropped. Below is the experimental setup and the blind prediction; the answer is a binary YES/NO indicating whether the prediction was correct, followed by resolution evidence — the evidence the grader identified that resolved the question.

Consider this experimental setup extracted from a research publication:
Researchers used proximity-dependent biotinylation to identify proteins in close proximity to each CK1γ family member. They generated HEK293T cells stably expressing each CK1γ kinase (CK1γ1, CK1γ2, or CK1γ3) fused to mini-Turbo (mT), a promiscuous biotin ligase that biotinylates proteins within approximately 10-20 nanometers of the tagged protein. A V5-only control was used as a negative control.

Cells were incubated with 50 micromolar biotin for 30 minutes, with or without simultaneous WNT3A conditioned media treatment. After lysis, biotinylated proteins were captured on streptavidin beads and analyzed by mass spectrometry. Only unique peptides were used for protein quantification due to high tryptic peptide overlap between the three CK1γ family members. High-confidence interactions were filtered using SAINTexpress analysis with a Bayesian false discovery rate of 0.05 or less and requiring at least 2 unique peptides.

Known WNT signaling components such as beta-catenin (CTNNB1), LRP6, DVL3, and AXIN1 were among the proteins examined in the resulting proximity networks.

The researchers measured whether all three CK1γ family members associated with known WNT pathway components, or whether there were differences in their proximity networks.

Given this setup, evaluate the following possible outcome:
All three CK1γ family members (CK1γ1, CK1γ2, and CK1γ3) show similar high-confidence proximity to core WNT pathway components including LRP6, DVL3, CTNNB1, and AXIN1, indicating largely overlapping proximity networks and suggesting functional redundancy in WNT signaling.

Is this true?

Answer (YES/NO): NO